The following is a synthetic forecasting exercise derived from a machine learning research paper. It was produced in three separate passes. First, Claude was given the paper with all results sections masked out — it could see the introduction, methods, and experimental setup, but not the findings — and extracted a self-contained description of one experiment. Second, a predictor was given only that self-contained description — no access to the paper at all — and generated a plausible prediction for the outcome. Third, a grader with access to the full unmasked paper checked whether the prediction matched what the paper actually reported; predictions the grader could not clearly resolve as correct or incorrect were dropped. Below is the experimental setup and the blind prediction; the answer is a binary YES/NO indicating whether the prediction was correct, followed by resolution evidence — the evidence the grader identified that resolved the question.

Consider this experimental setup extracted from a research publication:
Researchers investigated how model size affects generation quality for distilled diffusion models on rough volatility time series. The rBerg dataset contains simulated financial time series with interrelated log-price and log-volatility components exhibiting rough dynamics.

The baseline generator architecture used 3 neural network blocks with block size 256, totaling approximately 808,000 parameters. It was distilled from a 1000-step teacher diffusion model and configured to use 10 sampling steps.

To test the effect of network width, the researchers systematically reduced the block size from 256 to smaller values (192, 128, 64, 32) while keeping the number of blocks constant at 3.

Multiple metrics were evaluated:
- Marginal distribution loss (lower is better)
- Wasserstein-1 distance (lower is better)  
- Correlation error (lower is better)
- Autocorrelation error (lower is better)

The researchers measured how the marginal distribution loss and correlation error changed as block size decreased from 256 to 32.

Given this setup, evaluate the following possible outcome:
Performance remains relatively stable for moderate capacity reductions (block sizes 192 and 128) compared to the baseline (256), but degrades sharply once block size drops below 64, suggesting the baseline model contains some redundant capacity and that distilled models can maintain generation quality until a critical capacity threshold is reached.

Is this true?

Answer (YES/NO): NO